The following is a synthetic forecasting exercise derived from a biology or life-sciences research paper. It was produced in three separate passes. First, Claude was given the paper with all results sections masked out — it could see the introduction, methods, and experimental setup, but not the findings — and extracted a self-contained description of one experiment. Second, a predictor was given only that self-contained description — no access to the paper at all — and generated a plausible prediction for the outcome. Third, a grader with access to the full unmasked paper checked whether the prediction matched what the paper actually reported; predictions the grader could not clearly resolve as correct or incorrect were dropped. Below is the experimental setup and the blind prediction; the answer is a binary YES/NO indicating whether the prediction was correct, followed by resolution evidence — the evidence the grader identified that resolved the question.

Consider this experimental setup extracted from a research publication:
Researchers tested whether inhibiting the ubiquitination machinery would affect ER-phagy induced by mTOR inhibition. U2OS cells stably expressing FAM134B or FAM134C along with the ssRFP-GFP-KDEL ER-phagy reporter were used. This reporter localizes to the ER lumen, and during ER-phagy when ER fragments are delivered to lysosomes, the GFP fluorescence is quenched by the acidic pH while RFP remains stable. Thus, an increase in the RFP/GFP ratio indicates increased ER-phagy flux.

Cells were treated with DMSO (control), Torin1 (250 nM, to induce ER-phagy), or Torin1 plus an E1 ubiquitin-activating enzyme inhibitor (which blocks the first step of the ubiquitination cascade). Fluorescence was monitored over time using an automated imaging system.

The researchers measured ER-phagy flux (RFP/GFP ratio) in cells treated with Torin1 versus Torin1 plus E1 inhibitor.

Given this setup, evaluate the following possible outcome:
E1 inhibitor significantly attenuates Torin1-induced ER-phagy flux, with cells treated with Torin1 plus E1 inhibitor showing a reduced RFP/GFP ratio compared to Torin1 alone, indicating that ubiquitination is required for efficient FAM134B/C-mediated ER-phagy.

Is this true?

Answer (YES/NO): YES